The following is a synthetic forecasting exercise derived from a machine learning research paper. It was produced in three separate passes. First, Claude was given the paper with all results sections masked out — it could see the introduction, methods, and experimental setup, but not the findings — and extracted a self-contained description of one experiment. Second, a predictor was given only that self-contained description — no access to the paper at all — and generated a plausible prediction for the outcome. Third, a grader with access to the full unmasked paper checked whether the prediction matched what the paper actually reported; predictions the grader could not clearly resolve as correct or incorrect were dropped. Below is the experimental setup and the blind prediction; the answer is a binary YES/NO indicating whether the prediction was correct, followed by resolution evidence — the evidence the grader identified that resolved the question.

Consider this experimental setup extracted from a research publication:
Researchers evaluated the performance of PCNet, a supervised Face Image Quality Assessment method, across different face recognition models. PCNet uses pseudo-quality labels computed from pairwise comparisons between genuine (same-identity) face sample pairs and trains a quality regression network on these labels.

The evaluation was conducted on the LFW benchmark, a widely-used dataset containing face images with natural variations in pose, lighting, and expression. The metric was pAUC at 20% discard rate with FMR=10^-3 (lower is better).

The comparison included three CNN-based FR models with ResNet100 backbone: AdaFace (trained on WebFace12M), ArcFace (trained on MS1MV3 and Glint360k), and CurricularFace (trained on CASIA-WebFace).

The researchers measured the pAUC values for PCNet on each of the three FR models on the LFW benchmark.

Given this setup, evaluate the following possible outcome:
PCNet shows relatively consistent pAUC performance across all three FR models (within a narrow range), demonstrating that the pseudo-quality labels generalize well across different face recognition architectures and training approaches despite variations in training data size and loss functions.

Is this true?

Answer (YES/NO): NO